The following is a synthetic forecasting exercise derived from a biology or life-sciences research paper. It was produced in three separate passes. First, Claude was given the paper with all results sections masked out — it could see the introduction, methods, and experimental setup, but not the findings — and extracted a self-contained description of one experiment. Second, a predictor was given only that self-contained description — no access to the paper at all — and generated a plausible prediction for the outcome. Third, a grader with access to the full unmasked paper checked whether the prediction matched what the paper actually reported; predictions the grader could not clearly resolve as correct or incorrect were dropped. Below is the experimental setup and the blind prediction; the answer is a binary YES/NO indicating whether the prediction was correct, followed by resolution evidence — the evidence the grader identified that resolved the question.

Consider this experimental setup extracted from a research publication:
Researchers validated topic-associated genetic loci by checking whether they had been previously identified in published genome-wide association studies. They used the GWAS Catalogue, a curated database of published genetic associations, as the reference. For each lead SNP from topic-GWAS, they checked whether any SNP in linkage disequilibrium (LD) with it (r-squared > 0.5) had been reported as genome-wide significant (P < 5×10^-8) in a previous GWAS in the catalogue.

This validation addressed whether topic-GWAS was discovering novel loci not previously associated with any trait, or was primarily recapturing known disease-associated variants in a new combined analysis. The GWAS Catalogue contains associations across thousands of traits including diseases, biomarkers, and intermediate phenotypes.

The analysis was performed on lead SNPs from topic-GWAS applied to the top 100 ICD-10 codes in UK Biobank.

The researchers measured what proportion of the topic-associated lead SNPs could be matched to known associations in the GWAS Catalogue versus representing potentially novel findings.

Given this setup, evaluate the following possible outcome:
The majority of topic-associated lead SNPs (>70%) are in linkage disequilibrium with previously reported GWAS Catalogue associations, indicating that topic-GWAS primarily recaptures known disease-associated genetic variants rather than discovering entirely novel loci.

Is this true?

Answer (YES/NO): YES